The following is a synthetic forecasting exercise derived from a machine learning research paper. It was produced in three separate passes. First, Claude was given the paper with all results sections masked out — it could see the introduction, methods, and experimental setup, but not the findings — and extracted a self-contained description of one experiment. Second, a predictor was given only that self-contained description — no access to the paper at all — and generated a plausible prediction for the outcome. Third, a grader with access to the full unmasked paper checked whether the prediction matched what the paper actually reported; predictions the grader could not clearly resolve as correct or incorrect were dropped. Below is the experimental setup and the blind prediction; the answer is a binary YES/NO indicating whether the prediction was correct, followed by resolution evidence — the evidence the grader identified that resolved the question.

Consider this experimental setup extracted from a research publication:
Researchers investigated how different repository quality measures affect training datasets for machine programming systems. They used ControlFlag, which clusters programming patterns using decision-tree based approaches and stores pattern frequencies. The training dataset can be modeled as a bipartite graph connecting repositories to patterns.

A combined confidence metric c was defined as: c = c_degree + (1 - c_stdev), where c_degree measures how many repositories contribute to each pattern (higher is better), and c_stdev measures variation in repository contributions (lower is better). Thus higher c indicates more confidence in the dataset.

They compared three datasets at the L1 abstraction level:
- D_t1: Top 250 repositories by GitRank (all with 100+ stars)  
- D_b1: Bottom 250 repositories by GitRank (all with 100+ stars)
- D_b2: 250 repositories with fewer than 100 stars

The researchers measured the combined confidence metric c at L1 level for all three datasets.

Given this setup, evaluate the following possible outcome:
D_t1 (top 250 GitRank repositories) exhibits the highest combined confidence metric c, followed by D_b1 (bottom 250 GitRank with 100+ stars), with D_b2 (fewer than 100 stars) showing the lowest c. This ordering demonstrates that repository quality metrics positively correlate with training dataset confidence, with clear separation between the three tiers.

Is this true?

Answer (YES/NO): NO